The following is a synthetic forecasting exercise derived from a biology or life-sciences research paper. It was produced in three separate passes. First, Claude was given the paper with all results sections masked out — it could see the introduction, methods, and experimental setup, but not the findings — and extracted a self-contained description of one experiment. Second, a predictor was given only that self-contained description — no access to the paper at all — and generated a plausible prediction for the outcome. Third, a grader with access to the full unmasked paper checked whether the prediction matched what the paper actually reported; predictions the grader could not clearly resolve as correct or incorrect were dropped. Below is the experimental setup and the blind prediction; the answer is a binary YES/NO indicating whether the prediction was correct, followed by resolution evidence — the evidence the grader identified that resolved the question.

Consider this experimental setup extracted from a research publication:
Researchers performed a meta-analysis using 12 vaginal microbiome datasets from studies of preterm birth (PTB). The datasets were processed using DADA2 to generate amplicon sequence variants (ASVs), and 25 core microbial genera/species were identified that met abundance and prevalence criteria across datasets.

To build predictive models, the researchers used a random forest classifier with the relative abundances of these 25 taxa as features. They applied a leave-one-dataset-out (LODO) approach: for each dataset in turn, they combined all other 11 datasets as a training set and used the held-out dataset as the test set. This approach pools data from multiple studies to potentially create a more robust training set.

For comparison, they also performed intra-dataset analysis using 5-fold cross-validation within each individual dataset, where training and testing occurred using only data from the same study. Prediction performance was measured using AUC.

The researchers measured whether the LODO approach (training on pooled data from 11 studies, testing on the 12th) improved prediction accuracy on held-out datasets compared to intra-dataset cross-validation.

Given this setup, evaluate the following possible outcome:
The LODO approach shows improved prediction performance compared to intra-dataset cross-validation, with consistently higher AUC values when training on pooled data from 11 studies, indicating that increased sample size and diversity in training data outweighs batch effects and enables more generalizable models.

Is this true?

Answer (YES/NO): NO